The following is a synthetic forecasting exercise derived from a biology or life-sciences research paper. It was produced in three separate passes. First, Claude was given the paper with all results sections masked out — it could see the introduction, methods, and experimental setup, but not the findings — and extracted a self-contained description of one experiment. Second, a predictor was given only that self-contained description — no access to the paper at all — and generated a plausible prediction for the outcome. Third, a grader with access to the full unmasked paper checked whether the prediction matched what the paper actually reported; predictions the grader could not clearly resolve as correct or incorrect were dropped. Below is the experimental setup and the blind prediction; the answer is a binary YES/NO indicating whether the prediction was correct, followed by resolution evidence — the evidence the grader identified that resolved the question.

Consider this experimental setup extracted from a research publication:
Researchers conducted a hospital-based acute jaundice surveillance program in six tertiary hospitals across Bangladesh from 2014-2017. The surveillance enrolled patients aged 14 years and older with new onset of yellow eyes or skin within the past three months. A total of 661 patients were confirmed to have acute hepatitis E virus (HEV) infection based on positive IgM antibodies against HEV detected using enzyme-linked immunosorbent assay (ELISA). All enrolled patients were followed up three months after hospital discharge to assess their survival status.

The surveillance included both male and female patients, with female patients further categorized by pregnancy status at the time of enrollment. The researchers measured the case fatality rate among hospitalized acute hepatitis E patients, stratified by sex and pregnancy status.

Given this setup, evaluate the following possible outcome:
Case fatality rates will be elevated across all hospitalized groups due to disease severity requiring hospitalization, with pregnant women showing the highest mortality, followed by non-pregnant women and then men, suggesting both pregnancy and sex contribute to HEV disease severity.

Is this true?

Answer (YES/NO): YES